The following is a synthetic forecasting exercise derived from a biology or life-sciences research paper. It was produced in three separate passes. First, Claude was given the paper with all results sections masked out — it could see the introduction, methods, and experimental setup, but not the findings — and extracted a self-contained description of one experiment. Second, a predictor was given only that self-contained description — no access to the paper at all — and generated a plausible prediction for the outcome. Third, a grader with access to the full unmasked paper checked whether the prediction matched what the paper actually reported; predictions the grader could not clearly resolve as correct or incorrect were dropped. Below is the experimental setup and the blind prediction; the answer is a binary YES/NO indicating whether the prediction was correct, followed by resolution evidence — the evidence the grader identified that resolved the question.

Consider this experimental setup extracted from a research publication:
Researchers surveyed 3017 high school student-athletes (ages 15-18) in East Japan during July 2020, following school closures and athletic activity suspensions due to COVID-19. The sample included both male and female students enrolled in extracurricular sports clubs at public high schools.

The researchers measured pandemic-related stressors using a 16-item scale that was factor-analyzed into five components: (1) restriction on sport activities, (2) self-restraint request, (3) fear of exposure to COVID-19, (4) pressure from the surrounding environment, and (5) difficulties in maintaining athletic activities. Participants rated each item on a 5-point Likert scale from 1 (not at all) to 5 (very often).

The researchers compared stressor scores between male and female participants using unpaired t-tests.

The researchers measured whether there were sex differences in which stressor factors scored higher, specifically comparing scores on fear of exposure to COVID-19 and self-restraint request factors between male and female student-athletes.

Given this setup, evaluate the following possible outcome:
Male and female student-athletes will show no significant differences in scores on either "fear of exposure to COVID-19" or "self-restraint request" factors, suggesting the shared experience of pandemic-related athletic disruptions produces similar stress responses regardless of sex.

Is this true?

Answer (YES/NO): NO